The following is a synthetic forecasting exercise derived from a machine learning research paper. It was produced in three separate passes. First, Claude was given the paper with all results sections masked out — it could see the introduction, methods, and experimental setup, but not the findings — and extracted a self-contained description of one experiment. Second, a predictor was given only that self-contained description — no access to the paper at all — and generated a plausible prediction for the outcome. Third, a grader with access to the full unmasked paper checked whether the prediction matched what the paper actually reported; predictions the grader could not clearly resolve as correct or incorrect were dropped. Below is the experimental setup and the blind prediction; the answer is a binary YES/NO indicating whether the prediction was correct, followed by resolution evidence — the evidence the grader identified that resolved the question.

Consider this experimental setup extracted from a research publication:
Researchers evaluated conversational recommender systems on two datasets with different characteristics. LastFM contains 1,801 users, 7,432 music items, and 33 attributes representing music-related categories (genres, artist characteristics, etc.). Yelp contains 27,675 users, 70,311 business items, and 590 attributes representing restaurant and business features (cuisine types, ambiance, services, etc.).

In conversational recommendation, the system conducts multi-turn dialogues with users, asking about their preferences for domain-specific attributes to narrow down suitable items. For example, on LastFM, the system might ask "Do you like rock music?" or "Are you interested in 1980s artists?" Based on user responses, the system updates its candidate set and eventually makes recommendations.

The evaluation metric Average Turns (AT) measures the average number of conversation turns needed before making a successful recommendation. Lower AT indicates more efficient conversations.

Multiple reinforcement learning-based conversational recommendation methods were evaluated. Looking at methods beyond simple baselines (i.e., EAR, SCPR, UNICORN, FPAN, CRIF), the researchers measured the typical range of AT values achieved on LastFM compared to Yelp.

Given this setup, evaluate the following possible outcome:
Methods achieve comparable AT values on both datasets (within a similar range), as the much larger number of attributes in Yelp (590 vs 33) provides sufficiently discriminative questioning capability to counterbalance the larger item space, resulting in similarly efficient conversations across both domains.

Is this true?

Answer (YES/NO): NO